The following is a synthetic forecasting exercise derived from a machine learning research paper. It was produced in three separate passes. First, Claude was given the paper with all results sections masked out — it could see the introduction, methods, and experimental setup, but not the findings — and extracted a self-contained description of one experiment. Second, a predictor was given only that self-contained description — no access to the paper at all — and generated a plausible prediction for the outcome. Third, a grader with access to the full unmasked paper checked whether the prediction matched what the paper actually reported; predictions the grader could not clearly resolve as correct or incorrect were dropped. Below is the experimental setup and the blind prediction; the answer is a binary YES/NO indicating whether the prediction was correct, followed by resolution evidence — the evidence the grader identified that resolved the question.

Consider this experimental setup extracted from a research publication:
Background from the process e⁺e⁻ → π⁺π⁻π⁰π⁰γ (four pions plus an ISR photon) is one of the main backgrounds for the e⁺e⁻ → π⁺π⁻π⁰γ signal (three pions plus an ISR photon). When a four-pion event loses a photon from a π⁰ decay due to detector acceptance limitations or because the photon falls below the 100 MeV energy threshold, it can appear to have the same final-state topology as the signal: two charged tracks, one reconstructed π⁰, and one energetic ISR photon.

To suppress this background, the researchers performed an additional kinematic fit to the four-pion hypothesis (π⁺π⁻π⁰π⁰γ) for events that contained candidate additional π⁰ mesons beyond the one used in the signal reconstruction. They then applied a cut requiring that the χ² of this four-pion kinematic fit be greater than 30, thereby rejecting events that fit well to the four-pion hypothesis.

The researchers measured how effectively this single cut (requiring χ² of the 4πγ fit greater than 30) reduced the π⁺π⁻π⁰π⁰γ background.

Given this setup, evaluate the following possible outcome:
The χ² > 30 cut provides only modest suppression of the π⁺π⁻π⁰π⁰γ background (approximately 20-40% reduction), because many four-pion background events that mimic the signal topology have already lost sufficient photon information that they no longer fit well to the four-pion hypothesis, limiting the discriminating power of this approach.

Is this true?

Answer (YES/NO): NO